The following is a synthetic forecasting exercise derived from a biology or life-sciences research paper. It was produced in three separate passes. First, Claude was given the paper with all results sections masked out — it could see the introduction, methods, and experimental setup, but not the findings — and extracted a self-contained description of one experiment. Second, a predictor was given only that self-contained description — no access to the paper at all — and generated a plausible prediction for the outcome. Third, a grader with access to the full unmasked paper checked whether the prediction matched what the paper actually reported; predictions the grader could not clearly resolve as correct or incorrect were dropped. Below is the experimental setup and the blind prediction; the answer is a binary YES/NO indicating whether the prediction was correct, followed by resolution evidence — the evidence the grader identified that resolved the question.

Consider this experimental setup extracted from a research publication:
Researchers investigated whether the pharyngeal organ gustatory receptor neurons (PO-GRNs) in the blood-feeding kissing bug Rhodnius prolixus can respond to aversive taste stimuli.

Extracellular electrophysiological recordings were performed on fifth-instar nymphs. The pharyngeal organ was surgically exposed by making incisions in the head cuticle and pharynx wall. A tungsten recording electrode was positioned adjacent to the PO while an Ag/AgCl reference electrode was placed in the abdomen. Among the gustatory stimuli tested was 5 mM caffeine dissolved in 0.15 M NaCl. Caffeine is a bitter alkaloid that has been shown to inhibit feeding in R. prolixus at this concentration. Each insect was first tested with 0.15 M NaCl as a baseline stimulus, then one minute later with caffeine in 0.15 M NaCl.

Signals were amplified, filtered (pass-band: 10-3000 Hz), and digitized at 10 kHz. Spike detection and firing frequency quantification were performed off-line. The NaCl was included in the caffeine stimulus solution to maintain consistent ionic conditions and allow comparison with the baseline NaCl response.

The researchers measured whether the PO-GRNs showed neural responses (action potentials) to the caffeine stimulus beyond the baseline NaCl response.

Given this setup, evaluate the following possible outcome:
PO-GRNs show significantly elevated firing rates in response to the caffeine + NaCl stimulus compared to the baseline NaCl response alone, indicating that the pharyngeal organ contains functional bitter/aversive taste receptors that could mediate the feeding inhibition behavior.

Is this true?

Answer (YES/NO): YES